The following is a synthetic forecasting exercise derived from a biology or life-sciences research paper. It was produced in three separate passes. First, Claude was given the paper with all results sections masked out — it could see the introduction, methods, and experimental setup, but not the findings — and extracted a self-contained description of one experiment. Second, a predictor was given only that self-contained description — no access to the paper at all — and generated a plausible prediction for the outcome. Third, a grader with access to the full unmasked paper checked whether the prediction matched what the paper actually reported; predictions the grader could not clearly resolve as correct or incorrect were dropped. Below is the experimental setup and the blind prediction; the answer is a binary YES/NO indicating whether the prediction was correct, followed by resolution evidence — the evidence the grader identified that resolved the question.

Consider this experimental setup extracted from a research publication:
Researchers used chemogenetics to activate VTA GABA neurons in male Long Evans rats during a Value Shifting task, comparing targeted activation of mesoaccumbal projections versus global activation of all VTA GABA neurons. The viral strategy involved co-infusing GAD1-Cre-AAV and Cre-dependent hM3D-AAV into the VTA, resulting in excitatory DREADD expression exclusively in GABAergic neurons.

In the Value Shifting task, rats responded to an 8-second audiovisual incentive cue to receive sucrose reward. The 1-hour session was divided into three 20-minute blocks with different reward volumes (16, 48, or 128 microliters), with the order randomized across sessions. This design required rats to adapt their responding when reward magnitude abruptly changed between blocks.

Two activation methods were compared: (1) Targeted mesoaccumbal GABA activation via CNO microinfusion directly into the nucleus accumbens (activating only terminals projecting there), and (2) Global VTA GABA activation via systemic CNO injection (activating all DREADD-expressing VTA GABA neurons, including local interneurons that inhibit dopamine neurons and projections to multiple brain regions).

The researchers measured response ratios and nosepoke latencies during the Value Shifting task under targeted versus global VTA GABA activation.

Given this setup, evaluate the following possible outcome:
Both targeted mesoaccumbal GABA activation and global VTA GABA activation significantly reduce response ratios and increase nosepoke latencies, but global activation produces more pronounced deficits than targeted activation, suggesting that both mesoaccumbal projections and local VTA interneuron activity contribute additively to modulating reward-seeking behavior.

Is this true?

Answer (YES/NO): NO